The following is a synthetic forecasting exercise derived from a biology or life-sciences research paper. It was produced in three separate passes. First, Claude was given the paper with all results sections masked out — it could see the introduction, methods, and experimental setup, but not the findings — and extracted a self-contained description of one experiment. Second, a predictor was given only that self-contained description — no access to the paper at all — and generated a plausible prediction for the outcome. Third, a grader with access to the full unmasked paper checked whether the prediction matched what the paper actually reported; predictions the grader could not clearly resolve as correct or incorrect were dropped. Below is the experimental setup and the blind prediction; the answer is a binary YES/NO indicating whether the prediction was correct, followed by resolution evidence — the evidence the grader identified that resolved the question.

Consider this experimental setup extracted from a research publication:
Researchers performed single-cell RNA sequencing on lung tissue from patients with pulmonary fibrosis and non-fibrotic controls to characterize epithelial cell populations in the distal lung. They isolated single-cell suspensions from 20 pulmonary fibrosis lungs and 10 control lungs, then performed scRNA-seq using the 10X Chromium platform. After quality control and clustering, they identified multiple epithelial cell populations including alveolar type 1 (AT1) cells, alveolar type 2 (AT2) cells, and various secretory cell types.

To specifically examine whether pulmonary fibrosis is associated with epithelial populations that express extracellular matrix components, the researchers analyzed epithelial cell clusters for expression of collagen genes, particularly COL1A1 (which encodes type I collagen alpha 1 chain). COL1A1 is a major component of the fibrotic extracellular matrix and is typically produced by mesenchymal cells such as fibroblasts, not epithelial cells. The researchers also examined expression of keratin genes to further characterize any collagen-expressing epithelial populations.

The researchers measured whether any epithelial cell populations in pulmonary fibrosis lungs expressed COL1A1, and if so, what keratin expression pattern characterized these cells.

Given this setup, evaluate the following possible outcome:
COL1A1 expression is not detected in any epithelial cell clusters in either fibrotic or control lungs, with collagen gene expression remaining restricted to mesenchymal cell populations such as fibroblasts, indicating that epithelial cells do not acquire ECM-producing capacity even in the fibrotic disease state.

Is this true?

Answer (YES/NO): NO